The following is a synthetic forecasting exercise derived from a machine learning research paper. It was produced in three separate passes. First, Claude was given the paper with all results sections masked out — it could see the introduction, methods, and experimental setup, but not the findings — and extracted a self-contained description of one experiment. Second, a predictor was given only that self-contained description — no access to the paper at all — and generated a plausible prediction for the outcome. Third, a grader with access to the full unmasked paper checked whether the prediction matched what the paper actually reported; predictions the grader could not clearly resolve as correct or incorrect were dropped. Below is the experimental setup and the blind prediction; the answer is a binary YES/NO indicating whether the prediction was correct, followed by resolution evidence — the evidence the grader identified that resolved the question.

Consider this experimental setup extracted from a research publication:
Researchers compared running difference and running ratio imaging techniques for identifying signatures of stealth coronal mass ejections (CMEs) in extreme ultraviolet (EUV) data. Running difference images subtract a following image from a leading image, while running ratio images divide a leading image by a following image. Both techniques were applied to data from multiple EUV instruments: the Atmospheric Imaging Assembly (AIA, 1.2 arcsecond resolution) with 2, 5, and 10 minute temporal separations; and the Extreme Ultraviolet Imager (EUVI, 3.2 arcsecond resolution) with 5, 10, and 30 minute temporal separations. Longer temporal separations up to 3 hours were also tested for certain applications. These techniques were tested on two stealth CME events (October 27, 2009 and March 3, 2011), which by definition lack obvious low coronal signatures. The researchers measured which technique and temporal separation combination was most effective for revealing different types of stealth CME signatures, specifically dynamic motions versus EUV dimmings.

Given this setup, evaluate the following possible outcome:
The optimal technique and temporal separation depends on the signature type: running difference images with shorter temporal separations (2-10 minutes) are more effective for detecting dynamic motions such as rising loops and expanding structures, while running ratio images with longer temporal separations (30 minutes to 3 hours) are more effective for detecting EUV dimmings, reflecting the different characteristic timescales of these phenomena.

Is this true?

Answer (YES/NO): NO